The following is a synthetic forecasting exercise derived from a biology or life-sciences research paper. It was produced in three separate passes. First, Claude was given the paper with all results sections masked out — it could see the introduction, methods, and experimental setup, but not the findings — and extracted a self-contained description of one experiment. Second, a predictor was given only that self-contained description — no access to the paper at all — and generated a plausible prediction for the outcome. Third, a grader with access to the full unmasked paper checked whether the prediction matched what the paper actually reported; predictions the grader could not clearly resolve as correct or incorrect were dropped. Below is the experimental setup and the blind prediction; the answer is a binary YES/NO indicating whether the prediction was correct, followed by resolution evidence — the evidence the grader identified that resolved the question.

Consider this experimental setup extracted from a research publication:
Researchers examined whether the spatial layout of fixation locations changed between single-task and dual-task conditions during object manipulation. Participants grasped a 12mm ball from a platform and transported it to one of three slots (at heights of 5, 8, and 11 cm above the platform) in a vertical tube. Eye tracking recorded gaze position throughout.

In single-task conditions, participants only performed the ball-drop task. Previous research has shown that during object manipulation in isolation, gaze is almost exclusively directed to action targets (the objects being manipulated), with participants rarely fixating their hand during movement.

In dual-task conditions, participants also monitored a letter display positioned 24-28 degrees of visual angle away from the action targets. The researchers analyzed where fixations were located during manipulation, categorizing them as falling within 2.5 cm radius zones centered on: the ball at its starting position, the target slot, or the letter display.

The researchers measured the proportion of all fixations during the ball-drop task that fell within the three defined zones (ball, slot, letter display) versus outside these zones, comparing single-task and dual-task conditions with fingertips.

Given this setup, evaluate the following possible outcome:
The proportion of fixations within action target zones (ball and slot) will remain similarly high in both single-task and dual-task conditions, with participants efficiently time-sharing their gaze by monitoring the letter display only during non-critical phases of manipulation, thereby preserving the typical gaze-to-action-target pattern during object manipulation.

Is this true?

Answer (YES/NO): NO